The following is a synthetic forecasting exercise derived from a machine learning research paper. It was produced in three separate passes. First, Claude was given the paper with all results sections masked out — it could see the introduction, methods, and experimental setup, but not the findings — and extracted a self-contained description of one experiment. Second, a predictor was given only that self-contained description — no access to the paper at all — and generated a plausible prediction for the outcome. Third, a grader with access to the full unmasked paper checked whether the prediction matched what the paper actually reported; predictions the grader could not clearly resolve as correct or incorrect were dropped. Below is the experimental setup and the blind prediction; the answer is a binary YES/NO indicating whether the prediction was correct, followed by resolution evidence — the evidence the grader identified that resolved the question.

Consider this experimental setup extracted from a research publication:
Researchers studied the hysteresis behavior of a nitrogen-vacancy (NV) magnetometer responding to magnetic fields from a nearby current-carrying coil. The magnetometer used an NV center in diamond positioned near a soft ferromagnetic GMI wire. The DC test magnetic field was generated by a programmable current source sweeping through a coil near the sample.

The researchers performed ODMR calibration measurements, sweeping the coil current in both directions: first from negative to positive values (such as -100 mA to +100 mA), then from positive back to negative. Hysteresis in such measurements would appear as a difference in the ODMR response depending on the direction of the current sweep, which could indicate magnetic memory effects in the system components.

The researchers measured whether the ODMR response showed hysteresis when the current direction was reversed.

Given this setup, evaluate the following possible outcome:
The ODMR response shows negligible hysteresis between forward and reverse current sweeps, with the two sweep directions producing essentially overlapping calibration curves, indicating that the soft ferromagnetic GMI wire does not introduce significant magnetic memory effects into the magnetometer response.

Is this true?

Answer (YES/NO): YES